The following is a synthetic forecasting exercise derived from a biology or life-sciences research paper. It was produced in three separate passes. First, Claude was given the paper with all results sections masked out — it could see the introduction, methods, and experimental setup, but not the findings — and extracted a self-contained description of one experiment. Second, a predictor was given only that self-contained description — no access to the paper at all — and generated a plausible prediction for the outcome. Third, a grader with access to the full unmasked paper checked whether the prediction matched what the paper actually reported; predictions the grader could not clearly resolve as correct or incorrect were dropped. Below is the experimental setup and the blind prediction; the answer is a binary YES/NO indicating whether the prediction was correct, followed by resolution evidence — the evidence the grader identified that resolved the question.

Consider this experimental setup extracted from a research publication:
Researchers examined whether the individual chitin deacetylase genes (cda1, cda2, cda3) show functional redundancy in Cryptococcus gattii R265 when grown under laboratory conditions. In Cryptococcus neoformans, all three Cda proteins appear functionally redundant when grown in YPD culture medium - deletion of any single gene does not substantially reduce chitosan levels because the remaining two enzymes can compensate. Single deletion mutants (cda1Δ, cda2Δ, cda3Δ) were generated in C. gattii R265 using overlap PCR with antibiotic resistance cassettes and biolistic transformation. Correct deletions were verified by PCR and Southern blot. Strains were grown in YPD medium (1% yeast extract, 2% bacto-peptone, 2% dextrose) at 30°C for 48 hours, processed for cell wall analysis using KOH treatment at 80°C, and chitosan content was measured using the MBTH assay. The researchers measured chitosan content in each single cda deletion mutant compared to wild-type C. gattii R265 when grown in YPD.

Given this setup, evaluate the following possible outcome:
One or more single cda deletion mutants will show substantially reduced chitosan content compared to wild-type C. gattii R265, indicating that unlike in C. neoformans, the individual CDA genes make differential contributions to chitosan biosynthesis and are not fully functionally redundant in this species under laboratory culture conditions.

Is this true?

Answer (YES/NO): YES